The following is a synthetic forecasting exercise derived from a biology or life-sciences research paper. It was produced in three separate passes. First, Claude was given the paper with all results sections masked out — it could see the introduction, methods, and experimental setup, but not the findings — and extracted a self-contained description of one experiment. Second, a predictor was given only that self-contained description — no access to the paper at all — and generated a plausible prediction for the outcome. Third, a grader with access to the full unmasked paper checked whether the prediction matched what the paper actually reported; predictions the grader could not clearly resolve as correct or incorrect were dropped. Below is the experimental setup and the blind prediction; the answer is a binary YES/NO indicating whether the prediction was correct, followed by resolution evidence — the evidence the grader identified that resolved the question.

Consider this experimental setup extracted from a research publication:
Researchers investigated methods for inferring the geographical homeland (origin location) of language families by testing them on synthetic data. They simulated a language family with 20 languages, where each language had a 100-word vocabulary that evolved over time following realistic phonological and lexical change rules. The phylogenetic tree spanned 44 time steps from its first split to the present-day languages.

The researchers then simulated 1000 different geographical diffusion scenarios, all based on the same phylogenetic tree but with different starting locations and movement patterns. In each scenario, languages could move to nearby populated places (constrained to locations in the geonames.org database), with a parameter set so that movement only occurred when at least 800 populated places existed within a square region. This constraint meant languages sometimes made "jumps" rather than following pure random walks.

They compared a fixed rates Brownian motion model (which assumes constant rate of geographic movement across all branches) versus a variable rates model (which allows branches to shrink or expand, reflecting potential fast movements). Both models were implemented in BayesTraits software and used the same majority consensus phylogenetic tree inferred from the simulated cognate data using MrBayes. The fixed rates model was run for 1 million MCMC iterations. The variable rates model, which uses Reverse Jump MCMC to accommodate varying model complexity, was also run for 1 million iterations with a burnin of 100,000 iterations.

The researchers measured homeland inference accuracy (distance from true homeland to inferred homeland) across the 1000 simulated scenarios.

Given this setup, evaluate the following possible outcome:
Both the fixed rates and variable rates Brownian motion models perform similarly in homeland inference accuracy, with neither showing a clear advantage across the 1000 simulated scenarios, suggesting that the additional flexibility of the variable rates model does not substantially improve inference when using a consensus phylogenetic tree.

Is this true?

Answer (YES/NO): NO